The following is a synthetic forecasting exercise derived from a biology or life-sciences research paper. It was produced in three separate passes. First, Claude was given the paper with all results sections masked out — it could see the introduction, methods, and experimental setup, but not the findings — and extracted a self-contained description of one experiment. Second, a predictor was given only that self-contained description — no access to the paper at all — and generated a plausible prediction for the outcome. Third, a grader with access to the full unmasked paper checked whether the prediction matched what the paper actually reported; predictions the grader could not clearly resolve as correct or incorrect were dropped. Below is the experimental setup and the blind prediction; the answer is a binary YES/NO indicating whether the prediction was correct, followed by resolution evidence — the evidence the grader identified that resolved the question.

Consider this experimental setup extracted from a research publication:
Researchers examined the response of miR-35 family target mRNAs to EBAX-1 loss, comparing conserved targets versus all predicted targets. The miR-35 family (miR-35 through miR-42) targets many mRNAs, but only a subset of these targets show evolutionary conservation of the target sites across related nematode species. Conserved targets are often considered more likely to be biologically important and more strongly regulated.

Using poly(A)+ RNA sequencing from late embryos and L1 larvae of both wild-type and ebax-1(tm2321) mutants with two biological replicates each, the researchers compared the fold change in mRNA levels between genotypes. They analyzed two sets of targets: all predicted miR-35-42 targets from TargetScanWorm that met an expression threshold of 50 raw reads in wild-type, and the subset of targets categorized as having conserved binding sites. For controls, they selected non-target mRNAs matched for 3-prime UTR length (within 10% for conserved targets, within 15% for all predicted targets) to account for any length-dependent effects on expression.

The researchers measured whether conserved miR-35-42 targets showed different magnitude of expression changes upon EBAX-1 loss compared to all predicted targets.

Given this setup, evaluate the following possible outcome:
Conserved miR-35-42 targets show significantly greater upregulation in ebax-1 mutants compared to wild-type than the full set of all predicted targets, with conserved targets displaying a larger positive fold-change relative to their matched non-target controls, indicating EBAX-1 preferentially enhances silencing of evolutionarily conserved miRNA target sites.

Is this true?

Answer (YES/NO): NO